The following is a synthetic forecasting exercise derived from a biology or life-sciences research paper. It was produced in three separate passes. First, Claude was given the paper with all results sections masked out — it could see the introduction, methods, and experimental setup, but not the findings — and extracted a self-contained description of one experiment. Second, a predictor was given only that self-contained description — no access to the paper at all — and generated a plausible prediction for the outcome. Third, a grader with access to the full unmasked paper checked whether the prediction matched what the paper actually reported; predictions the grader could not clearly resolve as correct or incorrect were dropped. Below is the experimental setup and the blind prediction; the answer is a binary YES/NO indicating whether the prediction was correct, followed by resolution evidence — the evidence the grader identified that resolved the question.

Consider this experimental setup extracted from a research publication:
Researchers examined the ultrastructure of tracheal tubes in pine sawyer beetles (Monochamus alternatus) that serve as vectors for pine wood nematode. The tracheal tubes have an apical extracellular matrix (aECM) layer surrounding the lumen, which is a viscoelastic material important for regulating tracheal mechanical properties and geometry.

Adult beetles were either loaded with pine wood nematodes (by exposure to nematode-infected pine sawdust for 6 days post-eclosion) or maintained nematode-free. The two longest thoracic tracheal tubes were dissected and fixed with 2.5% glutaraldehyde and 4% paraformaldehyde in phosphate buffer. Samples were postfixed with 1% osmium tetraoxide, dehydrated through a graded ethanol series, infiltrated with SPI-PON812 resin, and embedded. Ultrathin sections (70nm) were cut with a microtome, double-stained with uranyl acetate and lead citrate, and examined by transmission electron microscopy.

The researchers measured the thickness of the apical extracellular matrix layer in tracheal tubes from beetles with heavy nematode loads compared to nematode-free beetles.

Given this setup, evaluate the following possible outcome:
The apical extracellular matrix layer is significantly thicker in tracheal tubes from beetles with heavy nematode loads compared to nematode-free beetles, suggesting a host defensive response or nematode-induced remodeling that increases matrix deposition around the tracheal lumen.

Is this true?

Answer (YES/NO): YES